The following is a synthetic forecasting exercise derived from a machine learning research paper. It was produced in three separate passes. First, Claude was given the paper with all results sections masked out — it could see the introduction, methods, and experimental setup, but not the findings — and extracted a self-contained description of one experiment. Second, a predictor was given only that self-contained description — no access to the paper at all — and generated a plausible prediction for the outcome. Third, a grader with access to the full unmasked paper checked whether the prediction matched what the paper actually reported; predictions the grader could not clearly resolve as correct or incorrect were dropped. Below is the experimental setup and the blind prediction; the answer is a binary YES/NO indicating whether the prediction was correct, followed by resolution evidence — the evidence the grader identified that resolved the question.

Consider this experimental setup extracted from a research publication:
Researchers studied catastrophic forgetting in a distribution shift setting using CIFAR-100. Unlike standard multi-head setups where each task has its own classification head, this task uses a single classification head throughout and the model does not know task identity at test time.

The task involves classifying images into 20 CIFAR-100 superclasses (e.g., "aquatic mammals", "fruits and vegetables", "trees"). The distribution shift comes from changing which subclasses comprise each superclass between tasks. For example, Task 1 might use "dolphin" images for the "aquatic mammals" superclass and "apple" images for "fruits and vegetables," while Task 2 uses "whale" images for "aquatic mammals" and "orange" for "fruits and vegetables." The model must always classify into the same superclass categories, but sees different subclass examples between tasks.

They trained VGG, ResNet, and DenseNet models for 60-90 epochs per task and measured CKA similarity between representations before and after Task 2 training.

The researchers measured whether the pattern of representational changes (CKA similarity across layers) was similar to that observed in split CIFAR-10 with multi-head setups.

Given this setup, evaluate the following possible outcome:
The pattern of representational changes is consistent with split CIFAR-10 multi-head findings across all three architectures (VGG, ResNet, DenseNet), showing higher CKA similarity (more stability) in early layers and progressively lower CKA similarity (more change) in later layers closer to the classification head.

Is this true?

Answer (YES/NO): YES